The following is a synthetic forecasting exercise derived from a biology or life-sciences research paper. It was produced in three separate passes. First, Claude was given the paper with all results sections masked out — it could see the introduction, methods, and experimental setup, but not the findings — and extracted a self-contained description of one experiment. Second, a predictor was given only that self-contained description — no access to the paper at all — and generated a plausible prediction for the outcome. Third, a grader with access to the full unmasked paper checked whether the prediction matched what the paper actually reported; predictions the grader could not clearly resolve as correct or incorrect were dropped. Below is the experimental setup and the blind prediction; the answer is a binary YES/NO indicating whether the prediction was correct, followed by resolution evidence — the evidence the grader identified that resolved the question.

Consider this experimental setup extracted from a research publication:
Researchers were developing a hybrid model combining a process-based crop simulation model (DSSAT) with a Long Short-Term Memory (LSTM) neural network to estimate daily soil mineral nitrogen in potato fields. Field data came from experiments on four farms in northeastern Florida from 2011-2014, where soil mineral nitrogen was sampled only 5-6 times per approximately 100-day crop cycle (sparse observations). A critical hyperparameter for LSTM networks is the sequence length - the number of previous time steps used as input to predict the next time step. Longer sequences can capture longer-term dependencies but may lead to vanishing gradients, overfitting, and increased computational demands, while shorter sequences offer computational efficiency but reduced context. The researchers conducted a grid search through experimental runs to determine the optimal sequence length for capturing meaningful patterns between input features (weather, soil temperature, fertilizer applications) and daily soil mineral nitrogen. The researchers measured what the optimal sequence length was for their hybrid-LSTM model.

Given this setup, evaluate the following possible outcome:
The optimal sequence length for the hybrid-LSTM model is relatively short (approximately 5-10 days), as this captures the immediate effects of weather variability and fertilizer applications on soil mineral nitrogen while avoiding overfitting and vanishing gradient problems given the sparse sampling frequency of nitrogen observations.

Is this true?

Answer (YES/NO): YES